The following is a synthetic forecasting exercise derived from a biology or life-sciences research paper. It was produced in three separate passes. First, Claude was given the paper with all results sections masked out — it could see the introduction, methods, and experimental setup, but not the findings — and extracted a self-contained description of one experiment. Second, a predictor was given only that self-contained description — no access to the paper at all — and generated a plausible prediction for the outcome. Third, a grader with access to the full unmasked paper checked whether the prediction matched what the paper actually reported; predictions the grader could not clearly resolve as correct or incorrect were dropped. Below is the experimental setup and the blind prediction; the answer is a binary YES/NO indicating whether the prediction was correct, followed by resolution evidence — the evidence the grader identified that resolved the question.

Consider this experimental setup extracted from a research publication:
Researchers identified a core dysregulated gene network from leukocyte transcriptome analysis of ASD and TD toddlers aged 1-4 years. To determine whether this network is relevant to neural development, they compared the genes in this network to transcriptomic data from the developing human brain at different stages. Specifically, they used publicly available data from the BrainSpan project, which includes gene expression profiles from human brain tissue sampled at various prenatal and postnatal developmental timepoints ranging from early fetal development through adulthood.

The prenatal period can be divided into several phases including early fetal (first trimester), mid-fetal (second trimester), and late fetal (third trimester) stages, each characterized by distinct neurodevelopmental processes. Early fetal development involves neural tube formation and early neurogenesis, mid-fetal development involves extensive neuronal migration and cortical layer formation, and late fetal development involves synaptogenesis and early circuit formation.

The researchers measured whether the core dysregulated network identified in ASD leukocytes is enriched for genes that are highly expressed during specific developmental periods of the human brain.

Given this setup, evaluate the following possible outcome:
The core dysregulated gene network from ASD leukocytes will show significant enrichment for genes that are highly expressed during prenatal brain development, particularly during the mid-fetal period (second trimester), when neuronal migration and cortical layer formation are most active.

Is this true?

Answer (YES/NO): NO